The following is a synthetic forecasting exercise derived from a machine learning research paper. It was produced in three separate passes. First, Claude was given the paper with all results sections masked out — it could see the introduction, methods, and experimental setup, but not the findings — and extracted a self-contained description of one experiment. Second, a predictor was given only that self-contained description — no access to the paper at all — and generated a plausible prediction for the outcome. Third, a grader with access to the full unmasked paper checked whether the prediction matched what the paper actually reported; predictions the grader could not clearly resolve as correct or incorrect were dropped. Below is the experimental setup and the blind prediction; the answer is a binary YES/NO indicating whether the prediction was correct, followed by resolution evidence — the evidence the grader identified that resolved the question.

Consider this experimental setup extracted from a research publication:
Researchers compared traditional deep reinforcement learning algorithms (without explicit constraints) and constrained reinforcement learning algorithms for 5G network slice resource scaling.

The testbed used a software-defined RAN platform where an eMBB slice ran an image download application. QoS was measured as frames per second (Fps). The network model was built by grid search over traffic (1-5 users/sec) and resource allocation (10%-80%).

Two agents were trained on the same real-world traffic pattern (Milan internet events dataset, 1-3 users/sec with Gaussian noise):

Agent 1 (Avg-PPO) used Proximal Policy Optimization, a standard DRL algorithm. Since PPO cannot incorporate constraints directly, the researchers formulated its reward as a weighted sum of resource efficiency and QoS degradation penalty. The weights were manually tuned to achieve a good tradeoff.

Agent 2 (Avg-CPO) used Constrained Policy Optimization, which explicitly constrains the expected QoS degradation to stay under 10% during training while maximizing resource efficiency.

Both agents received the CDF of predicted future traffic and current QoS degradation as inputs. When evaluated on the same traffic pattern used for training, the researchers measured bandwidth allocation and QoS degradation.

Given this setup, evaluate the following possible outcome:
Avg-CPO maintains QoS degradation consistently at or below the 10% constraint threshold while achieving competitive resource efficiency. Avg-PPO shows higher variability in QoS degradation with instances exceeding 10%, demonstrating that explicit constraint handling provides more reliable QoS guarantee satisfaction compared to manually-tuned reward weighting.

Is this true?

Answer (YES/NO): NO